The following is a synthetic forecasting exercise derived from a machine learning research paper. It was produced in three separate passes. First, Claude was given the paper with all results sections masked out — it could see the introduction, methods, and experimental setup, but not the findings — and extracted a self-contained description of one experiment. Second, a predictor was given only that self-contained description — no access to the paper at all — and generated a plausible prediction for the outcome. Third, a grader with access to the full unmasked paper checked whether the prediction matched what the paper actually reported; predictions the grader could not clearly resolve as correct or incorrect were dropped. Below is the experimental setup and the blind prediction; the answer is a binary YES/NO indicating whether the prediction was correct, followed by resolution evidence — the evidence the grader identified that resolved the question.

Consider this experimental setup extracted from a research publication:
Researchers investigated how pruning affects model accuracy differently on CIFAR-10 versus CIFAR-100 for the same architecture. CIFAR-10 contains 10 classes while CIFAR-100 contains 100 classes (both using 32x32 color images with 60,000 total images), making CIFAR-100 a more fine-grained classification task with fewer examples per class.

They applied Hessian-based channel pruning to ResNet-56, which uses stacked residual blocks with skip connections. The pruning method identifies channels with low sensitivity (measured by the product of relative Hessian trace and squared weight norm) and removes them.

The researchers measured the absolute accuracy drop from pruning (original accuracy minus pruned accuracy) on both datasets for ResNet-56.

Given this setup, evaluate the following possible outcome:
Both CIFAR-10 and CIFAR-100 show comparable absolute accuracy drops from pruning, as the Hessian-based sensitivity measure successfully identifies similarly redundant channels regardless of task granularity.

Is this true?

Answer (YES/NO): NO